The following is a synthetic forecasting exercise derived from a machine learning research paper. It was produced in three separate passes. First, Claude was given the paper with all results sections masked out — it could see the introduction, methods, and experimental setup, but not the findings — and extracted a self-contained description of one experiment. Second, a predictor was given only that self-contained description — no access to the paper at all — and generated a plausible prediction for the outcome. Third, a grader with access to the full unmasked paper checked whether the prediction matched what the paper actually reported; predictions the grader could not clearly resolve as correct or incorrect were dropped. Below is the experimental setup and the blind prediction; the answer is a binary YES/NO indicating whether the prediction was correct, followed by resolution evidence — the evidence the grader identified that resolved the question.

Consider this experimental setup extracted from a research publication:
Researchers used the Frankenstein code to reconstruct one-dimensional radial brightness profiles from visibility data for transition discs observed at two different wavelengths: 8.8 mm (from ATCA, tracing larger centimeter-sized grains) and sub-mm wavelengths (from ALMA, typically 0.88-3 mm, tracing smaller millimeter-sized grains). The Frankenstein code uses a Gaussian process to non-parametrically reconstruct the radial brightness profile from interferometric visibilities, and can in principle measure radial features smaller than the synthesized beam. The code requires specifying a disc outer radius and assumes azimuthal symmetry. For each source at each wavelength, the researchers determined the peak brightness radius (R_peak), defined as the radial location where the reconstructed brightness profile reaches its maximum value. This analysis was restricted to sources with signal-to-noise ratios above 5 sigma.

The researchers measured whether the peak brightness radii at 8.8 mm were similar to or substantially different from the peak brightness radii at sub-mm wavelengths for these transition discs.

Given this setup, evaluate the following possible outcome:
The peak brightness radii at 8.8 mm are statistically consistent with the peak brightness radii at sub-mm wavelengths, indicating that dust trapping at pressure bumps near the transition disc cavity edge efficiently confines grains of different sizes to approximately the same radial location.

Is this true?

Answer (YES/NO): YES